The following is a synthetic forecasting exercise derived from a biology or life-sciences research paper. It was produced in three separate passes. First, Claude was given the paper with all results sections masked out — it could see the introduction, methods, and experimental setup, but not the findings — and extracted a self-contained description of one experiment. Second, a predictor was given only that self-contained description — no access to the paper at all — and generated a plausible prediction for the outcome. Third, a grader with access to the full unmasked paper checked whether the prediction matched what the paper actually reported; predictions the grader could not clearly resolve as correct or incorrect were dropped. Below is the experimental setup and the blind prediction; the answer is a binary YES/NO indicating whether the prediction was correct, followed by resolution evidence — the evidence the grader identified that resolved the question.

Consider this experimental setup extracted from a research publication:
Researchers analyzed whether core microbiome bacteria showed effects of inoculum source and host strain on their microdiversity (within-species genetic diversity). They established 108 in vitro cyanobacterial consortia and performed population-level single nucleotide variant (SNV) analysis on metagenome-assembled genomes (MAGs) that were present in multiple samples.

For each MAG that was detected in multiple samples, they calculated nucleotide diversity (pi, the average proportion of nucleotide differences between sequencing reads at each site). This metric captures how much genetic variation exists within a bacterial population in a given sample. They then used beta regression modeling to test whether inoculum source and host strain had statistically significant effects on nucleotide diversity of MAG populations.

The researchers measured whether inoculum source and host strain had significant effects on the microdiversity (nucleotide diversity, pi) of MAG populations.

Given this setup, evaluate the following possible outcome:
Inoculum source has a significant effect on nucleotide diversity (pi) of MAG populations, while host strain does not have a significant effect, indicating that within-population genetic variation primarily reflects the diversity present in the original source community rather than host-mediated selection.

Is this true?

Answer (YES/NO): NO